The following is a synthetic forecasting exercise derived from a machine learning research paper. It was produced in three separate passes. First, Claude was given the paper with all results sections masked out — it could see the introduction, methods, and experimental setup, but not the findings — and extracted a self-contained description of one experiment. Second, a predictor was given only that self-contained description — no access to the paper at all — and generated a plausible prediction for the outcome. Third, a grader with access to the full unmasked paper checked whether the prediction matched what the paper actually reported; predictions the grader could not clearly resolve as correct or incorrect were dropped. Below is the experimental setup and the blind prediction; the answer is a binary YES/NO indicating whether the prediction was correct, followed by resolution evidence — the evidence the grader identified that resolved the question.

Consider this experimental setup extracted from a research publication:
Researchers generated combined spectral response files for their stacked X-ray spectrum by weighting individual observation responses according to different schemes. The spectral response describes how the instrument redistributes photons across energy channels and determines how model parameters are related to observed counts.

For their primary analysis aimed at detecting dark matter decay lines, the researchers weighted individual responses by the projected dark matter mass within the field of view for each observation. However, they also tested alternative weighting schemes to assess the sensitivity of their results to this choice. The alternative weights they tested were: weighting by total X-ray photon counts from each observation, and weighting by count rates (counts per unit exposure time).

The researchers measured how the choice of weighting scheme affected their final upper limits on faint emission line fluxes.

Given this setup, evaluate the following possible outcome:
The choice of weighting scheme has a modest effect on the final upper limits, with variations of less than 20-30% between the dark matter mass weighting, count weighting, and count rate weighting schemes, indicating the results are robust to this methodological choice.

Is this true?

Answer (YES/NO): YES